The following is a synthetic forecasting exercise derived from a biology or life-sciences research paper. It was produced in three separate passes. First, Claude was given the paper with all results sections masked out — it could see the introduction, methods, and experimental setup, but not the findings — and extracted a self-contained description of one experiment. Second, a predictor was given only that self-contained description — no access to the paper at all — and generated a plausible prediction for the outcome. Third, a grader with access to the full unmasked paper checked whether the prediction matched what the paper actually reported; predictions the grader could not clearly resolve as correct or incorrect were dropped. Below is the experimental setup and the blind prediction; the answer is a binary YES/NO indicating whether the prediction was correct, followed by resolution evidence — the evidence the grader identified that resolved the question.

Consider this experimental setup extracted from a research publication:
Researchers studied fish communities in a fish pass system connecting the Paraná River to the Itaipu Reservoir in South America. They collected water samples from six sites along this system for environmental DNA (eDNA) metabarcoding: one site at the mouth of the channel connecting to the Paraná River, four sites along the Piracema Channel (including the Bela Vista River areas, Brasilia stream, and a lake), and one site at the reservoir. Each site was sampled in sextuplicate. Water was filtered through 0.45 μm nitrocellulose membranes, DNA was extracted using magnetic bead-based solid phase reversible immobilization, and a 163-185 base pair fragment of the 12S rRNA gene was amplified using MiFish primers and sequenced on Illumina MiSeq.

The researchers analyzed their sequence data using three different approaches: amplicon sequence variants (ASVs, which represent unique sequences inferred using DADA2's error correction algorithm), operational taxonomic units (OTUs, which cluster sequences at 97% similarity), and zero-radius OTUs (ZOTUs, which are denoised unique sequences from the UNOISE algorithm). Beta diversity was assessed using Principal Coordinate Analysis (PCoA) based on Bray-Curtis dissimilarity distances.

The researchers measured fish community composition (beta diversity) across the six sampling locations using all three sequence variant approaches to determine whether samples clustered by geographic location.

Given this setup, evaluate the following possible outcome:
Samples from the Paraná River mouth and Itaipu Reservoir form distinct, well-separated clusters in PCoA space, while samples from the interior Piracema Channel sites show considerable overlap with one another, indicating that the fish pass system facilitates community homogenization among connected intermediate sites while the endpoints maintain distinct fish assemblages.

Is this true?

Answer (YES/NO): NO